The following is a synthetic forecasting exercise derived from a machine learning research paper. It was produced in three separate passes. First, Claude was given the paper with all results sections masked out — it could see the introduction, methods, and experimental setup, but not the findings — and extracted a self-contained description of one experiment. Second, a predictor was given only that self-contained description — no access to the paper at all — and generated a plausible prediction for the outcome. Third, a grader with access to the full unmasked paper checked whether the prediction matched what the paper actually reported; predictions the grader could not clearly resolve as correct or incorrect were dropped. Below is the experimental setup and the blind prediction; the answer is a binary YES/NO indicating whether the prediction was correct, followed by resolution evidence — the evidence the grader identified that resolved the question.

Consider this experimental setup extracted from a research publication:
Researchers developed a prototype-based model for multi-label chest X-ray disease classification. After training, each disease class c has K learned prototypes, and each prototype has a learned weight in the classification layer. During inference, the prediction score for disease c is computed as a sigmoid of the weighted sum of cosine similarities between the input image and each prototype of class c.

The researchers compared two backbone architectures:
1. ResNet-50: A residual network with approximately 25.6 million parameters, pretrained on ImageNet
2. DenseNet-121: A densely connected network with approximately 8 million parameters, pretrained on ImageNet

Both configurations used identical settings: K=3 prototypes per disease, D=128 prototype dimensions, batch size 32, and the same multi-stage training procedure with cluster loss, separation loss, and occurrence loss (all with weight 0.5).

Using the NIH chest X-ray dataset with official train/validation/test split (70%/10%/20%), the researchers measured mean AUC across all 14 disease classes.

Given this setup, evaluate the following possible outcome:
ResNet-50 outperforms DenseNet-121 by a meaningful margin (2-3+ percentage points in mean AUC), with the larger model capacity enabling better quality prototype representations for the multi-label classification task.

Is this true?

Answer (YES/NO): NO